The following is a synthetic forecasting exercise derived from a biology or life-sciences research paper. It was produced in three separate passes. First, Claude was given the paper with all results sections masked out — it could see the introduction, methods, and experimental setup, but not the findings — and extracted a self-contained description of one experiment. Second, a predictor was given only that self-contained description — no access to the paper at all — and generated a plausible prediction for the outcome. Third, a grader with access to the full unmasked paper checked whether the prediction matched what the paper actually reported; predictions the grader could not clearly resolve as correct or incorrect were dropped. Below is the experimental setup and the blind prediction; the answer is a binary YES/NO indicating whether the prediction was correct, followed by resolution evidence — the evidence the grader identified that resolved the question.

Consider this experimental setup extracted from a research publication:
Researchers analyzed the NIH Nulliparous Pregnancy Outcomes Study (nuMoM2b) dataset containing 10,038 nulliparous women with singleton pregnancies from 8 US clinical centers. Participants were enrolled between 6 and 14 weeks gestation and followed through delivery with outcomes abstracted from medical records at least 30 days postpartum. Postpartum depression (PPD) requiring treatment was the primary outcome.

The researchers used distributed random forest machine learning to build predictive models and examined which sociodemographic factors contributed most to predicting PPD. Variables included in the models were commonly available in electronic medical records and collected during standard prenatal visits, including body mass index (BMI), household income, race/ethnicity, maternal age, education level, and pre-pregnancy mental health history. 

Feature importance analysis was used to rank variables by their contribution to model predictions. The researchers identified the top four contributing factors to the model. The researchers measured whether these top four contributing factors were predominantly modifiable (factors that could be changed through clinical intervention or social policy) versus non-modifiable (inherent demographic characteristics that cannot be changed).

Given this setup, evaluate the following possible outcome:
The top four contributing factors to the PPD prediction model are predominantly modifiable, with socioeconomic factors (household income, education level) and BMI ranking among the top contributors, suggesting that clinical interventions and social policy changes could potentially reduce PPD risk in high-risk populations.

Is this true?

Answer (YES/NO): NO